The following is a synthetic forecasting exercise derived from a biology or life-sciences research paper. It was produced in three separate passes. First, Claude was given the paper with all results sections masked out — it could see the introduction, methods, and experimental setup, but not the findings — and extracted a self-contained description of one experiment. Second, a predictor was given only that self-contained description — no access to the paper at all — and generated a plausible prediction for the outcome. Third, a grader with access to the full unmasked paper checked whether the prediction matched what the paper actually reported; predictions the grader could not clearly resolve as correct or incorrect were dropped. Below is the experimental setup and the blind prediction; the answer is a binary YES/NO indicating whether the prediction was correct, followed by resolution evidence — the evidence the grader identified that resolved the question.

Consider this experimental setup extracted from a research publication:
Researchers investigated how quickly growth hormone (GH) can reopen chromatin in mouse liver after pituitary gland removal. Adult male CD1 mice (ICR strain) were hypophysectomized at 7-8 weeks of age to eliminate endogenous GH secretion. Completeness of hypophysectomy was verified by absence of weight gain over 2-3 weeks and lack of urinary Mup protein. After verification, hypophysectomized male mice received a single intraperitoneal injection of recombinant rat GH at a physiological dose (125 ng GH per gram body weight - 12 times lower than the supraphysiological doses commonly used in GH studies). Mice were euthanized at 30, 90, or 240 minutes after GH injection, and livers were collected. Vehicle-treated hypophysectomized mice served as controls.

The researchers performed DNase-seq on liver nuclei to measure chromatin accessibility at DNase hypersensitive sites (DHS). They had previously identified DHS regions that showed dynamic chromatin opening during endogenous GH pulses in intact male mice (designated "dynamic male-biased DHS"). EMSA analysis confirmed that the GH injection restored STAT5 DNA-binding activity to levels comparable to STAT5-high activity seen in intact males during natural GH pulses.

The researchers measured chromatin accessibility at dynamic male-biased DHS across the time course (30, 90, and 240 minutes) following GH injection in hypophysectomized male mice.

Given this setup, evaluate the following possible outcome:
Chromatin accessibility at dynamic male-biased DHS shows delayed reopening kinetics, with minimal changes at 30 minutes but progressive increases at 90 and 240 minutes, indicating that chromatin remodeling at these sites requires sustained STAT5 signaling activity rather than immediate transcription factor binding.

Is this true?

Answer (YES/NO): NO